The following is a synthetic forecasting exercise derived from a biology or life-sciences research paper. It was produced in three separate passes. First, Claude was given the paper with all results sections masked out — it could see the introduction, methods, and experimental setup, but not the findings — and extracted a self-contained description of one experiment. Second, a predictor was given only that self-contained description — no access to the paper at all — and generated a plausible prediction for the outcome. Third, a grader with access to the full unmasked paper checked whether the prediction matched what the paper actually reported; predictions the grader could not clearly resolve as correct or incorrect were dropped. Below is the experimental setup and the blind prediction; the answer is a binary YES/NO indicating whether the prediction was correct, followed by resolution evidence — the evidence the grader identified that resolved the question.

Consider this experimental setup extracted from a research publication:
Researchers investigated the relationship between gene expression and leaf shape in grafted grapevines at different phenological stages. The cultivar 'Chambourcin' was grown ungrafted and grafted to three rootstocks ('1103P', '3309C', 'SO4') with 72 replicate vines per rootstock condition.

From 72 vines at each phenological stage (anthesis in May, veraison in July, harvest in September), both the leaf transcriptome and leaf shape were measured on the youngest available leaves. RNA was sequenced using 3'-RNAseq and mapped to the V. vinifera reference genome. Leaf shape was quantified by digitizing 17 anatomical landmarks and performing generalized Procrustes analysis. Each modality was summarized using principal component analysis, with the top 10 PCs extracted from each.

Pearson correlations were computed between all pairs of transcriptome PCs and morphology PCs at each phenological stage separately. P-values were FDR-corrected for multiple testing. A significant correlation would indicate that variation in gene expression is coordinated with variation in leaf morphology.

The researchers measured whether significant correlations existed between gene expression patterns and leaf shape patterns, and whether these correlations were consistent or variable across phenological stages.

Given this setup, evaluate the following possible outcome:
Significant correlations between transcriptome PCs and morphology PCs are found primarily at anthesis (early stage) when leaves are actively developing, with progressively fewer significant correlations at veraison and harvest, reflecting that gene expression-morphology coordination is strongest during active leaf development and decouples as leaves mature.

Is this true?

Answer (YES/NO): NO